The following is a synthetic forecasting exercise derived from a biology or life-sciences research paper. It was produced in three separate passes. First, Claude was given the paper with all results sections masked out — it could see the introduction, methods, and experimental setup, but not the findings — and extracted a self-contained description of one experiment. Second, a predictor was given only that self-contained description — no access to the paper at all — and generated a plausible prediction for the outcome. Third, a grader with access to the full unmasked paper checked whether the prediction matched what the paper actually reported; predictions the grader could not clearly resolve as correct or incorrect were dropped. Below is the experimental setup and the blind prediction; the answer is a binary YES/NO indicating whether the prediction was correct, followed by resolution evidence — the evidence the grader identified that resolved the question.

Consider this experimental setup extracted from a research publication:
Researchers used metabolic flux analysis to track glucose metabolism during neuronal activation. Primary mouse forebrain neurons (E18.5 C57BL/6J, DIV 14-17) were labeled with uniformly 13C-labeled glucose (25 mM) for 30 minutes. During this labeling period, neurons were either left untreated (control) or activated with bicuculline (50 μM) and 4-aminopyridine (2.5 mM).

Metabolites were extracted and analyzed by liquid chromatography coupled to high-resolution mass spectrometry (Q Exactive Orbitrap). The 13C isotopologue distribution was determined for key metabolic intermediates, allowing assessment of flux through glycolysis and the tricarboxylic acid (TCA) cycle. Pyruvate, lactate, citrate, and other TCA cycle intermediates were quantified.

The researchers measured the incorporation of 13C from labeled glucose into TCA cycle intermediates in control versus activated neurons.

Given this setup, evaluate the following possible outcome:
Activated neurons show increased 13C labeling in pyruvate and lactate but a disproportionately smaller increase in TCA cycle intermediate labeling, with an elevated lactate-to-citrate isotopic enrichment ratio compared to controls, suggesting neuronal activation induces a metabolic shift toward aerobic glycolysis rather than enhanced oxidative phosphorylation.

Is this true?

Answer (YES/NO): NO